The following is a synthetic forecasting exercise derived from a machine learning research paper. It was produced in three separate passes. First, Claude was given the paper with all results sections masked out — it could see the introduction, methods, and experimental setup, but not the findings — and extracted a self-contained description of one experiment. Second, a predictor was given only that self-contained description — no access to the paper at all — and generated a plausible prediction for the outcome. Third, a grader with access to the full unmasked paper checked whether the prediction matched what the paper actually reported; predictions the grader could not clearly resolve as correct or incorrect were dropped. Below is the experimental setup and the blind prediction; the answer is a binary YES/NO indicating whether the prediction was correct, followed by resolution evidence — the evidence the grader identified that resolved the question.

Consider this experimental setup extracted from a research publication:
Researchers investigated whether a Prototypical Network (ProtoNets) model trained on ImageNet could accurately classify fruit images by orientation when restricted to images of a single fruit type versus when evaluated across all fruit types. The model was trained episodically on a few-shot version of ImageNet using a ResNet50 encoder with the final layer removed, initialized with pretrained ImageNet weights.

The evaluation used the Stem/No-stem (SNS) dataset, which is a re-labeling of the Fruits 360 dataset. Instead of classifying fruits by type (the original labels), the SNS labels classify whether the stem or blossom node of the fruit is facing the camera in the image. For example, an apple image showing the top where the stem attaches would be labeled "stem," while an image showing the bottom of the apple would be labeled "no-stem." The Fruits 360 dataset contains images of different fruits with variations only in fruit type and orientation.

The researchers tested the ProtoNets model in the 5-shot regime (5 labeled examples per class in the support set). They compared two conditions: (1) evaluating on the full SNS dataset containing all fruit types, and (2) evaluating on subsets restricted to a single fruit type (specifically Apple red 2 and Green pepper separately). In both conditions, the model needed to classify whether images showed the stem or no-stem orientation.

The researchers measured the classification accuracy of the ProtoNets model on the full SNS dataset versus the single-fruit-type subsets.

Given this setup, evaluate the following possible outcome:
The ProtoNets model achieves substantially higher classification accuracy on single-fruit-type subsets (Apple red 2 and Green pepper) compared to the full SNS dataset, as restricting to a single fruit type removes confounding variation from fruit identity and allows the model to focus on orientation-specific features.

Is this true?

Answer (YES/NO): YES